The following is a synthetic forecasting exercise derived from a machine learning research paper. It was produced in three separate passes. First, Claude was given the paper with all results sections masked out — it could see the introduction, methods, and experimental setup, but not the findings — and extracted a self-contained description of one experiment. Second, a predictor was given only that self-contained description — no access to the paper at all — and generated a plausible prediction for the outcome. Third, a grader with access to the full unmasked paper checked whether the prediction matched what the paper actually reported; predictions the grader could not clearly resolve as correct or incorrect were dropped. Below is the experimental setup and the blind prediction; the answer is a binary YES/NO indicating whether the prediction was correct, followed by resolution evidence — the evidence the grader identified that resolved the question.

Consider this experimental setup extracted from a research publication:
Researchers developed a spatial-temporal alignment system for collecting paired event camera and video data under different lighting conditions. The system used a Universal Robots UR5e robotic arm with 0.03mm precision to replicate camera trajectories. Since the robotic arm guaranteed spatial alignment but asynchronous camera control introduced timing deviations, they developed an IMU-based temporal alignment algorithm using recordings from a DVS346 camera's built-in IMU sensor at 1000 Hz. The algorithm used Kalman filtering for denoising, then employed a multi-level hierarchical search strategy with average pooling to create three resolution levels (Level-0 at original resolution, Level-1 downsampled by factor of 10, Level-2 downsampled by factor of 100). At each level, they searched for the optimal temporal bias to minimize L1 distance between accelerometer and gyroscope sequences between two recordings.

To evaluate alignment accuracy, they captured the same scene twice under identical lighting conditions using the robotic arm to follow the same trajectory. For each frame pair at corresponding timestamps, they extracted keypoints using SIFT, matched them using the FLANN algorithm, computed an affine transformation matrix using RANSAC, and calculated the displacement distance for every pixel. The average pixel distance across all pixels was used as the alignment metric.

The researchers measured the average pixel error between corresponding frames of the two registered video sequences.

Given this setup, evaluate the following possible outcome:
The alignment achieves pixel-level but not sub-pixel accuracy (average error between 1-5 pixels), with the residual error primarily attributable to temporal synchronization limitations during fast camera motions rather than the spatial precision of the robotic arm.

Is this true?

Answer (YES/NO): NO